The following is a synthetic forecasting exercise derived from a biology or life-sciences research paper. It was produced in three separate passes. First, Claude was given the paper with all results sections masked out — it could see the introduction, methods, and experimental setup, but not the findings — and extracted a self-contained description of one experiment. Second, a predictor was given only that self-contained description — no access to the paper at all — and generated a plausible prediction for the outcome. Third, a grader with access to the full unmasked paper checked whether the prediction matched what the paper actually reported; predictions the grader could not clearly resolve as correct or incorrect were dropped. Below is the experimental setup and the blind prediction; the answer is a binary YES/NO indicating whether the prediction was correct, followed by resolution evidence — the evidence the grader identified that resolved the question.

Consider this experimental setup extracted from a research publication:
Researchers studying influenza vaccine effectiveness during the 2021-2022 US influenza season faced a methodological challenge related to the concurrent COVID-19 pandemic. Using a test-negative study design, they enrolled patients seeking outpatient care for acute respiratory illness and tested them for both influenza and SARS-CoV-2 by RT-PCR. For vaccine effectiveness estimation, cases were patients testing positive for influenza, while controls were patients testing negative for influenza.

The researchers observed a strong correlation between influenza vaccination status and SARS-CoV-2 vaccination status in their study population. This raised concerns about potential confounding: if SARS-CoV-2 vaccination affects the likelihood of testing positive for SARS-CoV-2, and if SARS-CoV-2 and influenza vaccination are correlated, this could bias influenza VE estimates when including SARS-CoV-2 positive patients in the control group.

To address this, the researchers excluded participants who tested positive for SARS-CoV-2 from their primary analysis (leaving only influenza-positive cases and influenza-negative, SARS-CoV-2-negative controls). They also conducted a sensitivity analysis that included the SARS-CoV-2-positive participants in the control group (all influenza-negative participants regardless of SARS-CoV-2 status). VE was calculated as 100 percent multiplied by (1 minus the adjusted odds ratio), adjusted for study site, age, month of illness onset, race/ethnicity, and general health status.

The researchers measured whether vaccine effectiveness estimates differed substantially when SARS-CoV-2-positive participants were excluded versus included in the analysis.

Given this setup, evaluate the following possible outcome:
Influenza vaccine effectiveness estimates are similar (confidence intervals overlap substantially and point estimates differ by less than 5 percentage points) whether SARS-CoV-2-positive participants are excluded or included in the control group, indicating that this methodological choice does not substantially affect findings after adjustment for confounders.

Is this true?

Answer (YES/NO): NO